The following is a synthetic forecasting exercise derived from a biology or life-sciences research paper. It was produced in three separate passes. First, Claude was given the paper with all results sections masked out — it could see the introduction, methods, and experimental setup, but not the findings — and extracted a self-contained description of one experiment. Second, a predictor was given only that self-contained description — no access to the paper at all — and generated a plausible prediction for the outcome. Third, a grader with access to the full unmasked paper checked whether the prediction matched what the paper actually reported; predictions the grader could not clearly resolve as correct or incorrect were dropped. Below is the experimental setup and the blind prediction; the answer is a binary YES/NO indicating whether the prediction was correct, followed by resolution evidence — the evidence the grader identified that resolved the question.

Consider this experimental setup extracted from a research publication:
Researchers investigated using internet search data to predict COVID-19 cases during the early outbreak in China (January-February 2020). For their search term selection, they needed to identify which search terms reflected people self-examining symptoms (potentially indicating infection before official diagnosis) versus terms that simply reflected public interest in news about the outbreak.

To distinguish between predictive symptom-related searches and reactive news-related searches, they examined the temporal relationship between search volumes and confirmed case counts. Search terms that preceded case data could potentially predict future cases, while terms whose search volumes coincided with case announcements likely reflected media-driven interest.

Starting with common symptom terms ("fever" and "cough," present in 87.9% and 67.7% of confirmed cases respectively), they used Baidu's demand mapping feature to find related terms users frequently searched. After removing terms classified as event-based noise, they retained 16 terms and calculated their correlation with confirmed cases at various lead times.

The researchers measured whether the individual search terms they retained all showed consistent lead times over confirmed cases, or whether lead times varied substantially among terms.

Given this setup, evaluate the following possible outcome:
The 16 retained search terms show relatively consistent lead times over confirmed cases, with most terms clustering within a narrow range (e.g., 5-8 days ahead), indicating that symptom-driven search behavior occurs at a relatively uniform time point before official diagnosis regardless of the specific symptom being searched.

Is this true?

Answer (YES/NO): NO